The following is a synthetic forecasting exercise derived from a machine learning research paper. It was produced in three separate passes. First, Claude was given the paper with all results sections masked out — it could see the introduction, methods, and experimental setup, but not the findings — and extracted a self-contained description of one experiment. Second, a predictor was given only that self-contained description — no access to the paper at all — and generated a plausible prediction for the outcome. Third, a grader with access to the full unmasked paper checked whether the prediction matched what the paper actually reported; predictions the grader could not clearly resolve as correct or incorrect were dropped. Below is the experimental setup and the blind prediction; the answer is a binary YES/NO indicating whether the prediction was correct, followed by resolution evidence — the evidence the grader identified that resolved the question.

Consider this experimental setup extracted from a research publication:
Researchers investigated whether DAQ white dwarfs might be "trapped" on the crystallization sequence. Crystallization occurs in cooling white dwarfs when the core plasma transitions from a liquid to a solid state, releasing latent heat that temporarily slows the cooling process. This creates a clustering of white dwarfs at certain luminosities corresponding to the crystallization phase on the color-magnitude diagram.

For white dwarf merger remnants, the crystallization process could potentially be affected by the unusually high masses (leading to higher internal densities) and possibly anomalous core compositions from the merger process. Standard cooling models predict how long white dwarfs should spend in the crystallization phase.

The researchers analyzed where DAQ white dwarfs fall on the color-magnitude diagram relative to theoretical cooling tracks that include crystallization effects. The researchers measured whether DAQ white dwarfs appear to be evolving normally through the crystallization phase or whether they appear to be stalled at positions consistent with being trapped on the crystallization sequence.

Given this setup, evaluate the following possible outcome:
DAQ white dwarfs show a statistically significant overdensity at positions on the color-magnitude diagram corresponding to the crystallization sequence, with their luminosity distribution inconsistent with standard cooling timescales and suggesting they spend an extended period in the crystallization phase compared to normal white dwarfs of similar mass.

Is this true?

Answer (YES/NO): YES